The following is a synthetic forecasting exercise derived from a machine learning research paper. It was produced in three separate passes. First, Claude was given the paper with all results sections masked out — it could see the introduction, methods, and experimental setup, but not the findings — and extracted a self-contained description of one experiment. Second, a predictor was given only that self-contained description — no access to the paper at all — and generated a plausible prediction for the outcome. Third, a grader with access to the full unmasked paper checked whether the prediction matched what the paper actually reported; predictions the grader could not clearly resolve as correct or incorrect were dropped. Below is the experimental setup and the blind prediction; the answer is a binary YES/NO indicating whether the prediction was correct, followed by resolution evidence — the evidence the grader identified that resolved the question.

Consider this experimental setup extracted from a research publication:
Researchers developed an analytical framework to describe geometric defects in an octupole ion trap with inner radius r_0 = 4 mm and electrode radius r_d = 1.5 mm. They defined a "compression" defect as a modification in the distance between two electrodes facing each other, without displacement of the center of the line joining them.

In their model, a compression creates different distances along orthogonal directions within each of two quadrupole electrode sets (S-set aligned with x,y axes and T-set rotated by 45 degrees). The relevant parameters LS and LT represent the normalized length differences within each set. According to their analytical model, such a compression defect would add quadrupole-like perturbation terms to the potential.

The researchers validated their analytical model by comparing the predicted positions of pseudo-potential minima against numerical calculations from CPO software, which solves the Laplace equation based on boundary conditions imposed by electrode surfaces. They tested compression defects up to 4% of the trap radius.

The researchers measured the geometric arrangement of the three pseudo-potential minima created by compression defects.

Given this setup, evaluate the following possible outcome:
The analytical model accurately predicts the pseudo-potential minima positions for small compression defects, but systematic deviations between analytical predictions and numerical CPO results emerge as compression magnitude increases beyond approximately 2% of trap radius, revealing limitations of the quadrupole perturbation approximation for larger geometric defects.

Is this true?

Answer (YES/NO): NO